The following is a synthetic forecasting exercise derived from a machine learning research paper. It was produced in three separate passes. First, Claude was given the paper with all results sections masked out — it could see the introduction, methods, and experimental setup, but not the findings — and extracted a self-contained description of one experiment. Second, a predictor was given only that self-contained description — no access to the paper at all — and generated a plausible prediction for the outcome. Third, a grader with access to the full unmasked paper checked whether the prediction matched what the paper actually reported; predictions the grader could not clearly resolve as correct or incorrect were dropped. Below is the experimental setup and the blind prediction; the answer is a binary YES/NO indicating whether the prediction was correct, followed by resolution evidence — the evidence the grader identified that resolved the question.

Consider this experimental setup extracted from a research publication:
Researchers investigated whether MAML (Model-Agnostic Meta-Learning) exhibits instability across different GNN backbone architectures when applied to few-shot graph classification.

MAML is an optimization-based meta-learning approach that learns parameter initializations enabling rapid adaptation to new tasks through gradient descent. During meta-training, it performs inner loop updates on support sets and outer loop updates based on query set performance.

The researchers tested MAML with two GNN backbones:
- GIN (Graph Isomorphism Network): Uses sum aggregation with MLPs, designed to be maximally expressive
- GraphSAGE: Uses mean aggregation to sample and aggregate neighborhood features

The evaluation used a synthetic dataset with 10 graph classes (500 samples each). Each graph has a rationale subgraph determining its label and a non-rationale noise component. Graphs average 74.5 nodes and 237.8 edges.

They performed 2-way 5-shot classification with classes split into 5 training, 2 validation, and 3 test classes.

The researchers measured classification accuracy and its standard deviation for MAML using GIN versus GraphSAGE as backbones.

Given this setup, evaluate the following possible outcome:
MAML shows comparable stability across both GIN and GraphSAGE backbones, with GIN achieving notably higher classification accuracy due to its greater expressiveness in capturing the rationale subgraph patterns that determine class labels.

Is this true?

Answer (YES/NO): NO